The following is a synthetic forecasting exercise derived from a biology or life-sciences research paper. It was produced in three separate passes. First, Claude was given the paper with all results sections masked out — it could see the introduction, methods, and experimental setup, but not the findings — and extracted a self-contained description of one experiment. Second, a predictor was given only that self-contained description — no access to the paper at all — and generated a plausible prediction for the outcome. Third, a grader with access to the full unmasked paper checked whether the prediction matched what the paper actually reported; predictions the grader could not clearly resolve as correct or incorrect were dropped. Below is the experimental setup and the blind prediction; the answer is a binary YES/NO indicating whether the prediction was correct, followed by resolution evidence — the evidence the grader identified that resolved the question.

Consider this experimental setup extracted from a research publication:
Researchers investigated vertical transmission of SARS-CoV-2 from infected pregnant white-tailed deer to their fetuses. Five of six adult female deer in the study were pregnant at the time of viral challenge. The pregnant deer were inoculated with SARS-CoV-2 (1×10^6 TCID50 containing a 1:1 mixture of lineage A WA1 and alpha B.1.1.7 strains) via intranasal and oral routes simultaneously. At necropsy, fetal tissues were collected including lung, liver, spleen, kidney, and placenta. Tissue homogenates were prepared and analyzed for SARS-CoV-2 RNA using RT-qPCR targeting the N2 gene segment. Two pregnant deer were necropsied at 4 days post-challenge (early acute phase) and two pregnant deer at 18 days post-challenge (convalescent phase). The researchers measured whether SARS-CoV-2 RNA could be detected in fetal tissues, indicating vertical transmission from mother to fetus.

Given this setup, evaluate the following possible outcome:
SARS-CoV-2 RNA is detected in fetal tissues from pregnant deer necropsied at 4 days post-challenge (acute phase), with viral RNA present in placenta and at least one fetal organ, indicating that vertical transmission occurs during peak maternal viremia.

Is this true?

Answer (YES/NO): YES